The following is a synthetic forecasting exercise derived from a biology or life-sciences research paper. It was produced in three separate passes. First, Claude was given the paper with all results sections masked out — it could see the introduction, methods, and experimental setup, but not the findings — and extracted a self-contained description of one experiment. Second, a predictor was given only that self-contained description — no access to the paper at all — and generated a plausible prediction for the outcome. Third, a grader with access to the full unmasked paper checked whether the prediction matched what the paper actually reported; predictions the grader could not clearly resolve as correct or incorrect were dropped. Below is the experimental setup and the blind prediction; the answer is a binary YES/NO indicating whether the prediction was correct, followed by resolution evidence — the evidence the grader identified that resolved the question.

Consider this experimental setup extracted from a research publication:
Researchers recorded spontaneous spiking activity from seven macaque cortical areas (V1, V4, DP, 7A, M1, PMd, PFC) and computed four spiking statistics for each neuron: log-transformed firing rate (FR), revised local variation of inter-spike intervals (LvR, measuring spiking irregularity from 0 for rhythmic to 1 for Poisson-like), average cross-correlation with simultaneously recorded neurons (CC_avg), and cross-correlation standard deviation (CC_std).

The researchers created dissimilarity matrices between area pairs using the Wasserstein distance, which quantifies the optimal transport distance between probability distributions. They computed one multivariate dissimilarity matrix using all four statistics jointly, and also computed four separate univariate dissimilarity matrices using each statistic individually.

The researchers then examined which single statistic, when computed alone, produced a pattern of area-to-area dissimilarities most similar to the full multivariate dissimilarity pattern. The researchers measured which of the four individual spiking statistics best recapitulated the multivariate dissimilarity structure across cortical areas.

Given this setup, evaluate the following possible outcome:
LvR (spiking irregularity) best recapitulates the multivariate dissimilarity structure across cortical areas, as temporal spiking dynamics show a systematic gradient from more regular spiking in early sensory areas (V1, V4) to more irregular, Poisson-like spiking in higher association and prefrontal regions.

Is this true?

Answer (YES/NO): NO